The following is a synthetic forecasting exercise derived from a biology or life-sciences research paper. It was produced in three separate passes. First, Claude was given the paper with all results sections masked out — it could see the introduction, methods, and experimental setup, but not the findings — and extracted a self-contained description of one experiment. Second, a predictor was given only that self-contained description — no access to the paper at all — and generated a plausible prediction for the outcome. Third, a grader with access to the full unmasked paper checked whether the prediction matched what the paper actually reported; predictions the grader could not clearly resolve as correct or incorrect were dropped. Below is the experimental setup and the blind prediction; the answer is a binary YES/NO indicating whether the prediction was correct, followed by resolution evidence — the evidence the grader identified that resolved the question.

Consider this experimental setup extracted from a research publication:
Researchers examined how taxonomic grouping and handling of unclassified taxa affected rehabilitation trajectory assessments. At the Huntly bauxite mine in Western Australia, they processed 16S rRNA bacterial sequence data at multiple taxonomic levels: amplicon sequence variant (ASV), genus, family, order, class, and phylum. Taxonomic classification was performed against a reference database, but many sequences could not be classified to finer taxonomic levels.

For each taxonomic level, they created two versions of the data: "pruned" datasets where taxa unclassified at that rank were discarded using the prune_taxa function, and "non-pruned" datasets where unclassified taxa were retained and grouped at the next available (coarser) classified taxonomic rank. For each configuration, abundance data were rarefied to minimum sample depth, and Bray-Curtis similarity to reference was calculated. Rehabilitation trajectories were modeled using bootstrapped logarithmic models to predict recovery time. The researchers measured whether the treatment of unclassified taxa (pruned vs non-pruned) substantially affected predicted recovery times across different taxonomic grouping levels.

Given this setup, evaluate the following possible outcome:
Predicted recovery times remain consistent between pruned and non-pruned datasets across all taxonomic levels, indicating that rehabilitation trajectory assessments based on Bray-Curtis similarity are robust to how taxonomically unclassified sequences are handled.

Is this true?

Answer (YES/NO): YES